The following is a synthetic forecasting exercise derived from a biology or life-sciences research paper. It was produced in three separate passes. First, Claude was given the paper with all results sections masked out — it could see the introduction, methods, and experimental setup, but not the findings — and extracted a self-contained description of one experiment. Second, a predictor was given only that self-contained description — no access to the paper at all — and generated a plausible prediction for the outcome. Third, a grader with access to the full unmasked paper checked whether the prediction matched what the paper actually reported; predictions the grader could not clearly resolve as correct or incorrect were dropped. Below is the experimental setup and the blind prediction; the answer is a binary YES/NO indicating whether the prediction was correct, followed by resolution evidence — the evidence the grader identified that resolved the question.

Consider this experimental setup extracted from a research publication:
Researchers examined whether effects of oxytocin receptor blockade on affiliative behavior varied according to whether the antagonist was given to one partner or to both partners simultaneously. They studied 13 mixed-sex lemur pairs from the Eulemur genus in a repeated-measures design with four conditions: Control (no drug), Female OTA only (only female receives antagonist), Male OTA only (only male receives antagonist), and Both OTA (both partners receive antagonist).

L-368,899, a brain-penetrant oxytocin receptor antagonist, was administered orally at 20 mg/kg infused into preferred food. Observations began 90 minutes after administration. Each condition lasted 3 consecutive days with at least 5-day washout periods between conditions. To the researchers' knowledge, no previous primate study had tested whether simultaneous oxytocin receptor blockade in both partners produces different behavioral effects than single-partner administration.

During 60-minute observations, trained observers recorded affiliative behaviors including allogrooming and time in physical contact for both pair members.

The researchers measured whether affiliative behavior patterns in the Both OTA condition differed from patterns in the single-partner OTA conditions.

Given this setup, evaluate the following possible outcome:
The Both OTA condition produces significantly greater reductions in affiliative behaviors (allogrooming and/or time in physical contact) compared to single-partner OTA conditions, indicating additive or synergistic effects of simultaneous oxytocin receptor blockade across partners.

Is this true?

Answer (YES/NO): YES